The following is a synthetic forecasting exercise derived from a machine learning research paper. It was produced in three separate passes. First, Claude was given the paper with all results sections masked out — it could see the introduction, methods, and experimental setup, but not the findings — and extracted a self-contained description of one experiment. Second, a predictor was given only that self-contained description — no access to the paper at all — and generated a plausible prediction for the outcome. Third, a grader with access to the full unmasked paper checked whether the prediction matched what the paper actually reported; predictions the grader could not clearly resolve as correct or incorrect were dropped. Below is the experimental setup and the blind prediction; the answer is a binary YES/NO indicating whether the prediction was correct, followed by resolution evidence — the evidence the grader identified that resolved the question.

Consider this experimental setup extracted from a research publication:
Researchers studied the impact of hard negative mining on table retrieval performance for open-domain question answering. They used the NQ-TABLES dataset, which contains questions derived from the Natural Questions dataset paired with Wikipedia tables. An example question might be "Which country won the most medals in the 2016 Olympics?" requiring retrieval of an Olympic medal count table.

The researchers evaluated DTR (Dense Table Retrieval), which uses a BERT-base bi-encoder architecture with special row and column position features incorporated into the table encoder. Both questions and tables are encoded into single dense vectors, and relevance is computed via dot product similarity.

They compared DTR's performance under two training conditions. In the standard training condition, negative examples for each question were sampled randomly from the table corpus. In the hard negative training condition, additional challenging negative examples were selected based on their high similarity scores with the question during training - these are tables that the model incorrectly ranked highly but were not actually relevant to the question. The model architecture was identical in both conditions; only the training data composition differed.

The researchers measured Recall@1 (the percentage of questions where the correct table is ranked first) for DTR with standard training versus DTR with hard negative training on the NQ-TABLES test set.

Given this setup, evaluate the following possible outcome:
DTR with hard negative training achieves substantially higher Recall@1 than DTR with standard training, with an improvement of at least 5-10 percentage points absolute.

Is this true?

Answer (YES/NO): YES